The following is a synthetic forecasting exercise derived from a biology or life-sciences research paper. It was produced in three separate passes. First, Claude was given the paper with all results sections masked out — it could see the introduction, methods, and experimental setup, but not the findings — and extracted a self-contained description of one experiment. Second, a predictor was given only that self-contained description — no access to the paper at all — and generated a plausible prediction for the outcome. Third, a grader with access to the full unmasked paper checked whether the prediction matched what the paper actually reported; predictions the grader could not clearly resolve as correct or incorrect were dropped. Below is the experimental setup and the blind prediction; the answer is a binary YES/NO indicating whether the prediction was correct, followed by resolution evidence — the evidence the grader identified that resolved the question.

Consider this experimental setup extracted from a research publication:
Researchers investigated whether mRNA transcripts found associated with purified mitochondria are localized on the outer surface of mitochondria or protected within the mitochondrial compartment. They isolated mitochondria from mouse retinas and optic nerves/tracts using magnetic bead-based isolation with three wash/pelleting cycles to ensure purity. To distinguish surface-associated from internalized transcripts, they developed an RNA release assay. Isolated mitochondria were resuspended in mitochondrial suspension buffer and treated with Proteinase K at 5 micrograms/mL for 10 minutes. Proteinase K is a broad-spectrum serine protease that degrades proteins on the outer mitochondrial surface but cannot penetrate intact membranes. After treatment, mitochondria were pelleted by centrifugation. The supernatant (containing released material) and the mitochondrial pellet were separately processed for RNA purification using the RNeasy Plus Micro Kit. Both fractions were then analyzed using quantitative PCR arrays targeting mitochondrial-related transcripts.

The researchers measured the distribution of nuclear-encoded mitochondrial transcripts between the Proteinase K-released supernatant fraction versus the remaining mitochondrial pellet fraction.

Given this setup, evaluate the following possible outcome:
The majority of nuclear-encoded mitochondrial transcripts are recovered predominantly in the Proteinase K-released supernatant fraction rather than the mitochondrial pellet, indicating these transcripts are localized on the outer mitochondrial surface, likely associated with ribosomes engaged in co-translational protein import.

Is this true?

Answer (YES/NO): YES